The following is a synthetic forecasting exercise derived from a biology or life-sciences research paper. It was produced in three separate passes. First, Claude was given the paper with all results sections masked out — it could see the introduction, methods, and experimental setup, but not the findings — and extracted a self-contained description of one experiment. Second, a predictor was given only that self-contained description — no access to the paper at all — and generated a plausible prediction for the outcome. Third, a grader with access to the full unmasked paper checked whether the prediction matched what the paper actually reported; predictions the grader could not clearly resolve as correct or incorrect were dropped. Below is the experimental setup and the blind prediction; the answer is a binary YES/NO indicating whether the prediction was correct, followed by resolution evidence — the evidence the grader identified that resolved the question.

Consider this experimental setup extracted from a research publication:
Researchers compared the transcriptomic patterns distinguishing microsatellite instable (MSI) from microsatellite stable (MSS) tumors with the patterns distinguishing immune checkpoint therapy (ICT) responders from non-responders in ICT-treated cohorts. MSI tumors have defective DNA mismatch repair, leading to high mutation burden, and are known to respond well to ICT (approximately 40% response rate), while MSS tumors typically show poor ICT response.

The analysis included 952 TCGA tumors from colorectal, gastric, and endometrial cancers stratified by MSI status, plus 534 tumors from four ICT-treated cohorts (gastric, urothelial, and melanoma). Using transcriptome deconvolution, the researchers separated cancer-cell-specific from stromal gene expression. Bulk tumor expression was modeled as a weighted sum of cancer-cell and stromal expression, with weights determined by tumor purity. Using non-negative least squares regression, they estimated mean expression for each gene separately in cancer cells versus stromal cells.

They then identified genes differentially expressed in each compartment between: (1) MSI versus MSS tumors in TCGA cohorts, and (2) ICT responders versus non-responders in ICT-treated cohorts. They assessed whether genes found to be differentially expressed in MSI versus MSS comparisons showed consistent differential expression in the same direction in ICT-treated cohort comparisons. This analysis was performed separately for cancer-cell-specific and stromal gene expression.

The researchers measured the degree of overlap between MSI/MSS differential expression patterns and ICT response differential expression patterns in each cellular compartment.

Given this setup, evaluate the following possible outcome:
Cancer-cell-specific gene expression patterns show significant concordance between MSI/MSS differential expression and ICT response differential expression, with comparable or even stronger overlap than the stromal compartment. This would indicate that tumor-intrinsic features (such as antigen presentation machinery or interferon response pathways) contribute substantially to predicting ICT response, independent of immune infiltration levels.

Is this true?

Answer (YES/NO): NO